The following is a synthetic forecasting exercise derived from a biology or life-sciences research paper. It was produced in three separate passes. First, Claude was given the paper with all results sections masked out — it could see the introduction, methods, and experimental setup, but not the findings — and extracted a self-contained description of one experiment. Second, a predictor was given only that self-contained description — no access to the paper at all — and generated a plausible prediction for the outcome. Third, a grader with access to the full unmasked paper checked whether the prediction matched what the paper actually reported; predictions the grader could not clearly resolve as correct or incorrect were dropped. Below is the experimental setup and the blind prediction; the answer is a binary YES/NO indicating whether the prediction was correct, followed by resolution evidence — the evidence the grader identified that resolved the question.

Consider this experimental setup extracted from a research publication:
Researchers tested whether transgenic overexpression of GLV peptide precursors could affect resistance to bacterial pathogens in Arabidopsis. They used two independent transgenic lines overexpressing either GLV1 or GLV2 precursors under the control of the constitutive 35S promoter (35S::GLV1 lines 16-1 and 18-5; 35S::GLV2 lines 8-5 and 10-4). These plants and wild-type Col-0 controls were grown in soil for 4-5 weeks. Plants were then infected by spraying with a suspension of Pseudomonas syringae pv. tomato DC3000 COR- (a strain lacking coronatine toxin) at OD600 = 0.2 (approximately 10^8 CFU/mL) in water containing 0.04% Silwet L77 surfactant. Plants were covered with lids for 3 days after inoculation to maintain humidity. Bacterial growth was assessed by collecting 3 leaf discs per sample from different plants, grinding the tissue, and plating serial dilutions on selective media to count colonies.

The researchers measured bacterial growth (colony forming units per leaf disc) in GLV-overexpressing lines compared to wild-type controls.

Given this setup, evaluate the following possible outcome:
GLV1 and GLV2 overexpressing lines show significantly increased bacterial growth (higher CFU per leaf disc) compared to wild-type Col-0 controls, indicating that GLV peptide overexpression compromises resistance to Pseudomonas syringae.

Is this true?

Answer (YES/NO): NO